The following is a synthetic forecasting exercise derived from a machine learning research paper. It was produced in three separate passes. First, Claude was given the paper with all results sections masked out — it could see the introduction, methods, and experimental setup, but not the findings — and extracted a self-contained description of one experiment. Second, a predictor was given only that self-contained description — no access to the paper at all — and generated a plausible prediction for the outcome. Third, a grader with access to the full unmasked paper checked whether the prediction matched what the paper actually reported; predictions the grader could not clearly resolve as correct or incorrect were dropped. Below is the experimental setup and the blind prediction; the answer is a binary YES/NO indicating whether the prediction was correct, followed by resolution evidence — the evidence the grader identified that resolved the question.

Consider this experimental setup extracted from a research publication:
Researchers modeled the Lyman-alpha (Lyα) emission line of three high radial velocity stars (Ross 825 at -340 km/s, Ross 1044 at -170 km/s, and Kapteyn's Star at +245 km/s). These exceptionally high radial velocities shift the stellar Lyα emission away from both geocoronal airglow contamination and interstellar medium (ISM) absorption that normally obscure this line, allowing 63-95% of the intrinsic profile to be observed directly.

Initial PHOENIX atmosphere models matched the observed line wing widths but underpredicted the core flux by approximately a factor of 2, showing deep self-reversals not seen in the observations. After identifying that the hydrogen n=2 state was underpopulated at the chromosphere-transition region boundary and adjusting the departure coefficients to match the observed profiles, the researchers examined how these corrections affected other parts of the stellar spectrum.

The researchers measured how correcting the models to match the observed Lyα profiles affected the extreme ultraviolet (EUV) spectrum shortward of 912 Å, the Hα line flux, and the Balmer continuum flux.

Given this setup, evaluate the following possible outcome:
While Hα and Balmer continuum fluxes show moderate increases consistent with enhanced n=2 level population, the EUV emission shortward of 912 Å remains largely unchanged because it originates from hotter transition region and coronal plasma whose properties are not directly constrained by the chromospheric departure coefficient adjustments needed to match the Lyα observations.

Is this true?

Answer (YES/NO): NO